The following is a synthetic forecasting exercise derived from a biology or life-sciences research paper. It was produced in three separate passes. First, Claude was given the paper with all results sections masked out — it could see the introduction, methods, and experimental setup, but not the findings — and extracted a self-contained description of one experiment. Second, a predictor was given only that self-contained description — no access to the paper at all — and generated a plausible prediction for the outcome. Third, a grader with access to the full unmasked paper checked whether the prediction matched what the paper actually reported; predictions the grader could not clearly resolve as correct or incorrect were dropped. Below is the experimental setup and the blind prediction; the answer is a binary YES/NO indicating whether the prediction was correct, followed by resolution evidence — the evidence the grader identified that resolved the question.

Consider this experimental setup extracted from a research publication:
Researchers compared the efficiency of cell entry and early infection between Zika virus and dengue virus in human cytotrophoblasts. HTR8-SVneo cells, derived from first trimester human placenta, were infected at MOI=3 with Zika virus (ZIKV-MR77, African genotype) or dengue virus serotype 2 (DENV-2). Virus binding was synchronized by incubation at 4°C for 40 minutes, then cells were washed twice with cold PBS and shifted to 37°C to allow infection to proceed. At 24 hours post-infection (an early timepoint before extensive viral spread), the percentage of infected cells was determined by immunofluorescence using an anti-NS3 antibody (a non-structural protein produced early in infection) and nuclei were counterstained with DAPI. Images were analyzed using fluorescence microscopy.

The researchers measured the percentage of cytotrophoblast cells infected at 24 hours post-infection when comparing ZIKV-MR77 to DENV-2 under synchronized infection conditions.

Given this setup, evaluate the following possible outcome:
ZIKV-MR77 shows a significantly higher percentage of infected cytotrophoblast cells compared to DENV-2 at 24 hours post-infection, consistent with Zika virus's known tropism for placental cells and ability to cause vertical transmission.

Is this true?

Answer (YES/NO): NO